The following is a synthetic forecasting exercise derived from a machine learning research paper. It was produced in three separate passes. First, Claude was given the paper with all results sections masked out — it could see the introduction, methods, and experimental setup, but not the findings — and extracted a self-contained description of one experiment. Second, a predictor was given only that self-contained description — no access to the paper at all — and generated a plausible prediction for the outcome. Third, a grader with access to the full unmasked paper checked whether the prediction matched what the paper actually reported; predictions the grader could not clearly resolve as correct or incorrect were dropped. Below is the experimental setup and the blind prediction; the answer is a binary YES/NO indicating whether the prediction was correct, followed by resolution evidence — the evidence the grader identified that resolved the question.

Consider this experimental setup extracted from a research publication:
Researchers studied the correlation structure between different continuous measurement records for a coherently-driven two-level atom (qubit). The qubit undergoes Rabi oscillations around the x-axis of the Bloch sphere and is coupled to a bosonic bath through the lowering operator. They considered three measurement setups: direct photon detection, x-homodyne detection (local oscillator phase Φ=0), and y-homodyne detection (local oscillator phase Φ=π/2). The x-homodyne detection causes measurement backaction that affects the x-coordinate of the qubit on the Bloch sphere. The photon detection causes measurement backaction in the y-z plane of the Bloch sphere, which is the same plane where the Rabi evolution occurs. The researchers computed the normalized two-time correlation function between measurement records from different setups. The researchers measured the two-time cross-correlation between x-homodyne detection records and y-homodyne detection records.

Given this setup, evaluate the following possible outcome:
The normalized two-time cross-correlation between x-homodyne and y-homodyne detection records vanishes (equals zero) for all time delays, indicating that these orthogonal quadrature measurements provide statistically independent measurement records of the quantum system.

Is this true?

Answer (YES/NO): YES